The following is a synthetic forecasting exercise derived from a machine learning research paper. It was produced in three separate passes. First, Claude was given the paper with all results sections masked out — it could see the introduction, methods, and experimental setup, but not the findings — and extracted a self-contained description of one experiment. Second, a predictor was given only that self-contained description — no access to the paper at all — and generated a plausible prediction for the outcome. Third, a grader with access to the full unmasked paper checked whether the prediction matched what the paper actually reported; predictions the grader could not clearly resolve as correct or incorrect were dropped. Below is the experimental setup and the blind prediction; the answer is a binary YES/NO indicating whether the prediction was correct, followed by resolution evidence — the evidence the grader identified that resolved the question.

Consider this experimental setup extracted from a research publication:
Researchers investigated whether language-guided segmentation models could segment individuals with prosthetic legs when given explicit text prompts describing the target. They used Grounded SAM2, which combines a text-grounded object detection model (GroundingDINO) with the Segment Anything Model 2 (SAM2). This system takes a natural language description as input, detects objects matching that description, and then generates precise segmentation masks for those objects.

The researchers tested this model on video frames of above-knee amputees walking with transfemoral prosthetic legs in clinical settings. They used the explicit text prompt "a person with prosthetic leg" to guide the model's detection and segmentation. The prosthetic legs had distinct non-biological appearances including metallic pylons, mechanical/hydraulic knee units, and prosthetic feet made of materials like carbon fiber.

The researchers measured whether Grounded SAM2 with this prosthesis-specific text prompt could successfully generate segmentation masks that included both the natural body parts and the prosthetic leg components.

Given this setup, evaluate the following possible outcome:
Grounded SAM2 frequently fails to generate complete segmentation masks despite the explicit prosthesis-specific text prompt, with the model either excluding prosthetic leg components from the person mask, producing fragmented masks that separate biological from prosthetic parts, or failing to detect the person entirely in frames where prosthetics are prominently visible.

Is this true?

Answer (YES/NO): NO